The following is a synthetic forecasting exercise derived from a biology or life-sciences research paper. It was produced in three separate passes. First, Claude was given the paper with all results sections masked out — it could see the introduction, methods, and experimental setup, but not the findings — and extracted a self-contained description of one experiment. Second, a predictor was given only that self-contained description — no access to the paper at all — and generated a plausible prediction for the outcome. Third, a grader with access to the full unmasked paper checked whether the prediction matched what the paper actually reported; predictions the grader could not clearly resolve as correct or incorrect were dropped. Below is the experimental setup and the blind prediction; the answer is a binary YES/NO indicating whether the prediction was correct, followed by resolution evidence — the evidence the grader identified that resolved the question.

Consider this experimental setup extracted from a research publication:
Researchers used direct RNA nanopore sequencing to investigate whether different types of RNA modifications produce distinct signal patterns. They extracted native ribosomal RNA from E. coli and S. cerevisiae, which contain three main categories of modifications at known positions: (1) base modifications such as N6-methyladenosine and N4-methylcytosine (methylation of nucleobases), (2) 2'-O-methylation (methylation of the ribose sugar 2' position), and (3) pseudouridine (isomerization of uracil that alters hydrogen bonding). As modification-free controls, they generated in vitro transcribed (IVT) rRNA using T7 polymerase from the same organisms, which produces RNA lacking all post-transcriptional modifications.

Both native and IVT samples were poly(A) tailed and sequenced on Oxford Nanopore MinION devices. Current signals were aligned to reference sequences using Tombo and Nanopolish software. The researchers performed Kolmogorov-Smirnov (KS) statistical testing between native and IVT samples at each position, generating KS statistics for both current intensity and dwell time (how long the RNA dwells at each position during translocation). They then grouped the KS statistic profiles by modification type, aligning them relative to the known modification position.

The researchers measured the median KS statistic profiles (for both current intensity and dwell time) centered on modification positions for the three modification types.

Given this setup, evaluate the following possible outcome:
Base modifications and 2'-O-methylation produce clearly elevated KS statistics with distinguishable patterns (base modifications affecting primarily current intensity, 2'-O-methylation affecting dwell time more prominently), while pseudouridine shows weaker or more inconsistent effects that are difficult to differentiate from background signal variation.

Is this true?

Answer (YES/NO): NO